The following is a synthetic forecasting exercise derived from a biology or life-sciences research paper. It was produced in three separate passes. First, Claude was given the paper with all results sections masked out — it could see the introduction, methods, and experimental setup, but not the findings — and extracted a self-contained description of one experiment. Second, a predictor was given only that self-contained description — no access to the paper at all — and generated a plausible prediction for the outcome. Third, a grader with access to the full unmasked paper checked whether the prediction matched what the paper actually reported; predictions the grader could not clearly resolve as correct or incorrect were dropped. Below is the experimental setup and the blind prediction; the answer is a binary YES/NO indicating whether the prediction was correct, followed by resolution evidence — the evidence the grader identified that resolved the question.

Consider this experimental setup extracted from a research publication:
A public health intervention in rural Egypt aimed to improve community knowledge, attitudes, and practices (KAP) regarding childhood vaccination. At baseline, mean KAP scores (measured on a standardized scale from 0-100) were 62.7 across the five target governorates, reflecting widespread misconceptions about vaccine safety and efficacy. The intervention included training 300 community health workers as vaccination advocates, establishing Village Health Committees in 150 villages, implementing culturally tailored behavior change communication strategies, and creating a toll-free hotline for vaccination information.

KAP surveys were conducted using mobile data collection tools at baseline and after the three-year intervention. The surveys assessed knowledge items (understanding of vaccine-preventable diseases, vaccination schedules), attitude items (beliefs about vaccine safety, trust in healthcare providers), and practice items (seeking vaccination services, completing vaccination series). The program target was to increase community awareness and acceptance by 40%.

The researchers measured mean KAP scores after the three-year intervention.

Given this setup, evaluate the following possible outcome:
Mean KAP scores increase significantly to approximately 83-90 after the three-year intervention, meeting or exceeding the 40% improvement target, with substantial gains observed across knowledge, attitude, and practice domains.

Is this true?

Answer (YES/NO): NO